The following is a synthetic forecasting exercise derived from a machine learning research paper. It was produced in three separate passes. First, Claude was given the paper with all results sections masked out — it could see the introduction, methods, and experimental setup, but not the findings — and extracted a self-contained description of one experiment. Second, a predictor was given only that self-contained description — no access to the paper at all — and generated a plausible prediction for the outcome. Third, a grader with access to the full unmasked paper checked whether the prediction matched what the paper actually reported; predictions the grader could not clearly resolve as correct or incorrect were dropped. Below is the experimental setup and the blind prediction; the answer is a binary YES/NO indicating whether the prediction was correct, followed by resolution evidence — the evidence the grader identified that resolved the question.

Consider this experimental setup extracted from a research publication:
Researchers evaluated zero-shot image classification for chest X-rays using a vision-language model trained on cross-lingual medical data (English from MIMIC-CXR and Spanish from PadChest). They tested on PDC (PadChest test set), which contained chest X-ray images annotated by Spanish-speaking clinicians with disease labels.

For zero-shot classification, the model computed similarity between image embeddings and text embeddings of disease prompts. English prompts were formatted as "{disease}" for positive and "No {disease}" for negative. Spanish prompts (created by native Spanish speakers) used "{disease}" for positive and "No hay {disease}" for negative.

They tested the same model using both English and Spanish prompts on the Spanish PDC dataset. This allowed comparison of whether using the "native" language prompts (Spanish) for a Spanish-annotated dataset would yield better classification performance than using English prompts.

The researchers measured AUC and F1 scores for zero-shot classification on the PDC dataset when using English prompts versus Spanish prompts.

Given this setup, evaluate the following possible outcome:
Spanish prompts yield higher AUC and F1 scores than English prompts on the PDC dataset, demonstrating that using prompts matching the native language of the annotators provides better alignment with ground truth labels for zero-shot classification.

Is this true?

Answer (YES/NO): NO